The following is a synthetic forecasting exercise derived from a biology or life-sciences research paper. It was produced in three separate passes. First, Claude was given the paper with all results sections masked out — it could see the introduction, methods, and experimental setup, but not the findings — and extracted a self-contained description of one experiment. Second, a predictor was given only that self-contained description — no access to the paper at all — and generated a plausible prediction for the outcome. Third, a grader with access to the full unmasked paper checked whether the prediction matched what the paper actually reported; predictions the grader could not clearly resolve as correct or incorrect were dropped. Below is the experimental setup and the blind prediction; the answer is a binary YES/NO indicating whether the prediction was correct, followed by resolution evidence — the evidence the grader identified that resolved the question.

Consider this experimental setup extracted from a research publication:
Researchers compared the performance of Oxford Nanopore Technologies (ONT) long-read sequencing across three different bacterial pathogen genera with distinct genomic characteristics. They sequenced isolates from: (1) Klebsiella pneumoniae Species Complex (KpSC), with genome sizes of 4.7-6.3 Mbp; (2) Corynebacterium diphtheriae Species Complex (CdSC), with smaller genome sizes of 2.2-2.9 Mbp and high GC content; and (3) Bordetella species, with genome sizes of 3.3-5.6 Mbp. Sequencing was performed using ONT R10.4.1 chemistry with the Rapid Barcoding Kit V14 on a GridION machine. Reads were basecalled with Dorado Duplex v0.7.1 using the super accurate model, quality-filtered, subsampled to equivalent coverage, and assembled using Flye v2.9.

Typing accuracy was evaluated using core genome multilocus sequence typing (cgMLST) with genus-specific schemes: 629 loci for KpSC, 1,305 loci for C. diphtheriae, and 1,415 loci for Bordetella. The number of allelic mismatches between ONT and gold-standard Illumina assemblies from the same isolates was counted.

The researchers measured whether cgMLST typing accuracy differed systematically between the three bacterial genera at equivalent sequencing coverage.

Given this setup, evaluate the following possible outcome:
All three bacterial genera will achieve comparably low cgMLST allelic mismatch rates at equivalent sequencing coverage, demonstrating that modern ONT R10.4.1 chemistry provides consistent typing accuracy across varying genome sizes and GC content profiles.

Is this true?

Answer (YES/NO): NO